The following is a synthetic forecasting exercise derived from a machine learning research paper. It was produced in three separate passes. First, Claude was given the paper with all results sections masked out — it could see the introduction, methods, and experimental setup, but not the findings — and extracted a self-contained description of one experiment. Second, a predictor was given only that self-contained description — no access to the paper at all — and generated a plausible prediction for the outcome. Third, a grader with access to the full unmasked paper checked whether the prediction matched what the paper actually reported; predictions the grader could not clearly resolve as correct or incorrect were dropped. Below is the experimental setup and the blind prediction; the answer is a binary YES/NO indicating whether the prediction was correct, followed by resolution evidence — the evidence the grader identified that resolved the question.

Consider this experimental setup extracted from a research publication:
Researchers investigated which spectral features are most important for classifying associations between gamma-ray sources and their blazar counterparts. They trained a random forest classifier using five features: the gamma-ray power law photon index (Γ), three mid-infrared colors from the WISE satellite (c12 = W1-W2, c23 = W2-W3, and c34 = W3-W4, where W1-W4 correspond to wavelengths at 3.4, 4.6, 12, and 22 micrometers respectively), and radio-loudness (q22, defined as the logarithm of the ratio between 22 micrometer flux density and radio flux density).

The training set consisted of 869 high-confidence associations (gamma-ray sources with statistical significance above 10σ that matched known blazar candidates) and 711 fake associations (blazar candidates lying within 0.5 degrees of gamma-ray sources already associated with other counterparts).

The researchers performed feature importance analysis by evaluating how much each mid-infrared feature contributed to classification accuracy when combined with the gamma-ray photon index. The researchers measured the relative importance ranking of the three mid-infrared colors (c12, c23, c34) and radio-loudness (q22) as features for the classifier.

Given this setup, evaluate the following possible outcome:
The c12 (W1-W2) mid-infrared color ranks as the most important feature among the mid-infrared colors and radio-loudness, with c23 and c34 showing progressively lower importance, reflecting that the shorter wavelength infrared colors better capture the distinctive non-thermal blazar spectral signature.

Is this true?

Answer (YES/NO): NO